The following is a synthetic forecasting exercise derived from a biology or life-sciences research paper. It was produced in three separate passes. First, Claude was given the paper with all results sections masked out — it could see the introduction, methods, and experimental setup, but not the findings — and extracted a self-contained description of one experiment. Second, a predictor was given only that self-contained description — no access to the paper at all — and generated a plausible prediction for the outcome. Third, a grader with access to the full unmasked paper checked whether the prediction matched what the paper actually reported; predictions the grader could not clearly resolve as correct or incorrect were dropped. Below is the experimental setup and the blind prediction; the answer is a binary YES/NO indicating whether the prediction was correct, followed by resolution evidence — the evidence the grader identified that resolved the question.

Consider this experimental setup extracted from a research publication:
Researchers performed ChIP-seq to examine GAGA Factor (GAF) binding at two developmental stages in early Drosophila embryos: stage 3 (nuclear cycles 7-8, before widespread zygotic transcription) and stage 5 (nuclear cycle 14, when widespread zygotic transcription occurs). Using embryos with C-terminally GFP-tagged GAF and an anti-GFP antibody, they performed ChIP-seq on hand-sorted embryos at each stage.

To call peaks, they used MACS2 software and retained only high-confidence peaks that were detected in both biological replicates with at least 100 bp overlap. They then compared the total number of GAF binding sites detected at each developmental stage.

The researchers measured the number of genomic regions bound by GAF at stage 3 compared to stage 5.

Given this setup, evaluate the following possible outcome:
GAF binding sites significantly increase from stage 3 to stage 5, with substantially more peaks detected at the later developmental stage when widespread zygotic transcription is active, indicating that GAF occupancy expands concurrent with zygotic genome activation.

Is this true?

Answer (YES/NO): NO